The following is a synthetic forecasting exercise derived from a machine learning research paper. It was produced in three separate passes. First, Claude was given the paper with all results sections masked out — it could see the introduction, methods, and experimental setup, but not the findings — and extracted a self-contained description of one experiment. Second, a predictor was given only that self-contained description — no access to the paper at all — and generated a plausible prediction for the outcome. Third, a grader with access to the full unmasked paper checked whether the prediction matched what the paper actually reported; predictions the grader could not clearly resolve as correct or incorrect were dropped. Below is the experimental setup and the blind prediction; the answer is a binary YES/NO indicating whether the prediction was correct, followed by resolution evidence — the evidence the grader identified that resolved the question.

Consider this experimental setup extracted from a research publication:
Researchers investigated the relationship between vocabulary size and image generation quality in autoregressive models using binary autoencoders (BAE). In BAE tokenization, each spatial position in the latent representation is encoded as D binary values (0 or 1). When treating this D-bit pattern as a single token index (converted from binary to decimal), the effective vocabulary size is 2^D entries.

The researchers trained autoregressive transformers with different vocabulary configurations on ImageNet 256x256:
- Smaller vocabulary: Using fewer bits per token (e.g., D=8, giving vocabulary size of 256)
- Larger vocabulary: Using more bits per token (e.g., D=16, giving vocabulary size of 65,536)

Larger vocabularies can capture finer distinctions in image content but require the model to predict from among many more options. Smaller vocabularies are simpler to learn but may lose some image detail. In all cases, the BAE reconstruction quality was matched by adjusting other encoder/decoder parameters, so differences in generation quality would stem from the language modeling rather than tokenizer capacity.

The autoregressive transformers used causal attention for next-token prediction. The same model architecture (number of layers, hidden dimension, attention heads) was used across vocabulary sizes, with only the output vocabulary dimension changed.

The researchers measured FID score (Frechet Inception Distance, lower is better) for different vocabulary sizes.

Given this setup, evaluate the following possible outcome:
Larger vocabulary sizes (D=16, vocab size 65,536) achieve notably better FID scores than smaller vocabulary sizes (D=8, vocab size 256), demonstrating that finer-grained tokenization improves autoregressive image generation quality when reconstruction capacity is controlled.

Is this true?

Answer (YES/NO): NO